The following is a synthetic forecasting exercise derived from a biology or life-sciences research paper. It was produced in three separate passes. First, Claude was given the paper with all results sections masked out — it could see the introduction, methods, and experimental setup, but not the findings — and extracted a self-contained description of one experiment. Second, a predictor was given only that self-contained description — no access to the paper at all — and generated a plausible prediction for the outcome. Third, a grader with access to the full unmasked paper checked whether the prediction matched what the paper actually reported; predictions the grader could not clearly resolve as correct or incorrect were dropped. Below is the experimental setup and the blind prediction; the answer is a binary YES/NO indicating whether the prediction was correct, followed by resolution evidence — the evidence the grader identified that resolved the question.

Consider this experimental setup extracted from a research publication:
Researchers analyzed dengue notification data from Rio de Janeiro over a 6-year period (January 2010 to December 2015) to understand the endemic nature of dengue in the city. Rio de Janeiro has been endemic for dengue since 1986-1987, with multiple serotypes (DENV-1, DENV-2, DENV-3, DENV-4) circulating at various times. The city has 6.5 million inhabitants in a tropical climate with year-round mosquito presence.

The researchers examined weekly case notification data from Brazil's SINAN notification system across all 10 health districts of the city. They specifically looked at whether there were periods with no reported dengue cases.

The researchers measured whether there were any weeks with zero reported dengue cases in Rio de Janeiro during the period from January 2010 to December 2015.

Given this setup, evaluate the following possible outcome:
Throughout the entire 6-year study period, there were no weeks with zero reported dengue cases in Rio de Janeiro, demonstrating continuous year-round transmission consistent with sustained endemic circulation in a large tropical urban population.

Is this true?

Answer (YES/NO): YES